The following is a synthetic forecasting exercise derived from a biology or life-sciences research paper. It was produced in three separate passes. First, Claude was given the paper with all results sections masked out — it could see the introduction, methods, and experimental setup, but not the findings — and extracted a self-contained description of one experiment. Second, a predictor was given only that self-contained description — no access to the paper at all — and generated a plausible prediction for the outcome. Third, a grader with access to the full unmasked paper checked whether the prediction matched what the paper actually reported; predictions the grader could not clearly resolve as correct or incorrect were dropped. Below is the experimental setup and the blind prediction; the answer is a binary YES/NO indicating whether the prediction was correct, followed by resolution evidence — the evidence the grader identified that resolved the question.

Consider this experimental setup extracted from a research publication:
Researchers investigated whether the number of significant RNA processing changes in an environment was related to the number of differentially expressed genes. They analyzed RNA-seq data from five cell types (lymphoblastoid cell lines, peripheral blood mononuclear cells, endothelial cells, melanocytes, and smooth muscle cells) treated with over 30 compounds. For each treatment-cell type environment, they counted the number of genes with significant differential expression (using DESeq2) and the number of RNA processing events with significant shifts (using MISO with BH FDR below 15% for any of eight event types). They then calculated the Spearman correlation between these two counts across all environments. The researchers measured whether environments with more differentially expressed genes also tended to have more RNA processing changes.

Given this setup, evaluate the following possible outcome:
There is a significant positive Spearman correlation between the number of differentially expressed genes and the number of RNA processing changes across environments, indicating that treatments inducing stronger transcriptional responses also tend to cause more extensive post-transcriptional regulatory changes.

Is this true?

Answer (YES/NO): YES